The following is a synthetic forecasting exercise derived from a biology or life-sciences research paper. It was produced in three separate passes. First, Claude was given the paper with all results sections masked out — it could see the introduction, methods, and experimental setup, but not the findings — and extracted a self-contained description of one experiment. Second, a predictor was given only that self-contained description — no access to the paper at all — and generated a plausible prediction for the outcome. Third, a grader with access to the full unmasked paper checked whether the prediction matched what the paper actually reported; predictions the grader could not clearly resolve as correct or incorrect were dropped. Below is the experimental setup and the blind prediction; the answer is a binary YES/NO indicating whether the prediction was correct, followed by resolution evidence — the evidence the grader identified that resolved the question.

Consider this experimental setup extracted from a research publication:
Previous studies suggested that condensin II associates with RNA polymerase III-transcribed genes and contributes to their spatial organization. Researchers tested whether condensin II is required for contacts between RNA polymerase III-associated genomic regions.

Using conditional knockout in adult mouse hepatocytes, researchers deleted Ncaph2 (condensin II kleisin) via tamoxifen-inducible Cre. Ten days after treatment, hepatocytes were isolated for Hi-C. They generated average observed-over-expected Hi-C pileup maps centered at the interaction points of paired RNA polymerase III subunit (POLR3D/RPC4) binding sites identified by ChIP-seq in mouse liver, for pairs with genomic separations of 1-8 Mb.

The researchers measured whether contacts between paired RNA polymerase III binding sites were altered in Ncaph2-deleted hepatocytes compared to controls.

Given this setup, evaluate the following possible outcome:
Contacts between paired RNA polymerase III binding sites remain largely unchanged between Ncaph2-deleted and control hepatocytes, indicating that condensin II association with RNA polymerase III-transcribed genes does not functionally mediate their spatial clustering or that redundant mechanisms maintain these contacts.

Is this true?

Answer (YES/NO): YES